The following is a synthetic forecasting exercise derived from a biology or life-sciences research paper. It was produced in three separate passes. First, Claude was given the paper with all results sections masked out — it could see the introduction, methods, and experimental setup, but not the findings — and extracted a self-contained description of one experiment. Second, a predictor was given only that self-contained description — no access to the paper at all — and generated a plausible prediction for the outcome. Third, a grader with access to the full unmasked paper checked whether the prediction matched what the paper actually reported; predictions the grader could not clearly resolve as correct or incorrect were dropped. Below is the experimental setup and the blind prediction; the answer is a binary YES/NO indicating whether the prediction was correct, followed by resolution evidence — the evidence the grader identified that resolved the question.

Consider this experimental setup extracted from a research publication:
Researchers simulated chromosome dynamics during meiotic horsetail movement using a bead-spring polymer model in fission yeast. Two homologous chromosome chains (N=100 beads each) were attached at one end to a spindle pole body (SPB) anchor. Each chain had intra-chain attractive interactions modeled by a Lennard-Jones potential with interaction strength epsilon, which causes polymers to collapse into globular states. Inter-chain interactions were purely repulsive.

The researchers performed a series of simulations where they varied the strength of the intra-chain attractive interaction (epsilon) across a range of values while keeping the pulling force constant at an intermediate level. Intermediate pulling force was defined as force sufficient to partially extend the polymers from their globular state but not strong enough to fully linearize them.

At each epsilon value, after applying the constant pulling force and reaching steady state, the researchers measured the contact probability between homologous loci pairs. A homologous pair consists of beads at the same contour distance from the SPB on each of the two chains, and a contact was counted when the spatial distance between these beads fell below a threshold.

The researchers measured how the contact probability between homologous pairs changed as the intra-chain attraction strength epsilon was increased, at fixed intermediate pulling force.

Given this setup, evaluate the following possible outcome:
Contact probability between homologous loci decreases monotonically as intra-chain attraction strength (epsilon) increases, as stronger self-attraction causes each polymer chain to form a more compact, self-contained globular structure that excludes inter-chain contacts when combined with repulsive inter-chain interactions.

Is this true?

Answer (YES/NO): YES